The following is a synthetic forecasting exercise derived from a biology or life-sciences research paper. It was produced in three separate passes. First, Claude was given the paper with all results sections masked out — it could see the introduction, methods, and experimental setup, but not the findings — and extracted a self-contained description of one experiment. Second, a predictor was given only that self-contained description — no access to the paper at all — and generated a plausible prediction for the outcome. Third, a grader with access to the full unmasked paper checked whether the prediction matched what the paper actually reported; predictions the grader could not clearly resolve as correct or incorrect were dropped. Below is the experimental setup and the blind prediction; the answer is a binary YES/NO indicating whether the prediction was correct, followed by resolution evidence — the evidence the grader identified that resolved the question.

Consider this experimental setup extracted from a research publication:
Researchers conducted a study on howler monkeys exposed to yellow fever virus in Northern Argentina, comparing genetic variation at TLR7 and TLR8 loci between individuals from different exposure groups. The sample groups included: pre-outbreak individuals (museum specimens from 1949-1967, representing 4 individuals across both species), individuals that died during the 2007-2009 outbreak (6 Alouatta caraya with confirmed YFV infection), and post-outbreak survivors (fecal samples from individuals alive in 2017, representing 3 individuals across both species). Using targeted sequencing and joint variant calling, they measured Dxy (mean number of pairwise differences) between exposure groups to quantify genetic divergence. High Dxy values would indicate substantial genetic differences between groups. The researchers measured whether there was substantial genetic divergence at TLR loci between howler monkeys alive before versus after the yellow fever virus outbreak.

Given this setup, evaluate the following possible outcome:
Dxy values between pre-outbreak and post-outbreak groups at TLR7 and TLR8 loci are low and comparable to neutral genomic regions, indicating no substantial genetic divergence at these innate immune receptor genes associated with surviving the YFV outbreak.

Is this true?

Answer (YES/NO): YES